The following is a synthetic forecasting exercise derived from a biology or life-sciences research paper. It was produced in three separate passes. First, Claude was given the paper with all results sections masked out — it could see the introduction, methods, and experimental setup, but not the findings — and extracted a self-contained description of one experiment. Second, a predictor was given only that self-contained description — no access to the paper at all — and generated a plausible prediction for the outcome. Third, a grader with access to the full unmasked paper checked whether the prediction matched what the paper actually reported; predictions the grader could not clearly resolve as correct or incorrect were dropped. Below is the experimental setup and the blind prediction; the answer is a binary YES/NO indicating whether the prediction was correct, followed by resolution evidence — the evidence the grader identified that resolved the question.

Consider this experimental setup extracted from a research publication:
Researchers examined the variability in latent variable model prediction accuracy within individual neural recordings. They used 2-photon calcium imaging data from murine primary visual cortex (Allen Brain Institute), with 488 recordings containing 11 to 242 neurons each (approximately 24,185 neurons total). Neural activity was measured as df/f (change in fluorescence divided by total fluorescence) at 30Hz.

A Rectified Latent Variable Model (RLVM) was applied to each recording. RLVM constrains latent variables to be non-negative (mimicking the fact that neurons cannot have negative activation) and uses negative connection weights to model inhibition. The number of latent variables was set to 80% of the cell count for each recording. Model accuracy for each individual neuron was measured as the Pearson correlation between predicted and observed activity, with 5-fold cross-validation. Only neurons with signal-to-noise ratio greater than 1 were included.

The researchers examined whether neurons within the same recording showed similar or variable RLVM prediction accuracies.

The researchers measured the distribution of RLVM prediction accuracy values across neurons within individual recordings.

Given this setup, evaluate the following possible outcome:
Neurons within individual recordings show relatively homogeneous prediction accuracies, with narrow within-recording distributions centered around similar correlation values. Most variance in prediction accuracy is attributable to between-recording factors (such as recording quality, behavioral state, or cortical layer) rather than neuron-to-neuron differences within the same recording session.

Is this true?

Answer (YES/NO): NO